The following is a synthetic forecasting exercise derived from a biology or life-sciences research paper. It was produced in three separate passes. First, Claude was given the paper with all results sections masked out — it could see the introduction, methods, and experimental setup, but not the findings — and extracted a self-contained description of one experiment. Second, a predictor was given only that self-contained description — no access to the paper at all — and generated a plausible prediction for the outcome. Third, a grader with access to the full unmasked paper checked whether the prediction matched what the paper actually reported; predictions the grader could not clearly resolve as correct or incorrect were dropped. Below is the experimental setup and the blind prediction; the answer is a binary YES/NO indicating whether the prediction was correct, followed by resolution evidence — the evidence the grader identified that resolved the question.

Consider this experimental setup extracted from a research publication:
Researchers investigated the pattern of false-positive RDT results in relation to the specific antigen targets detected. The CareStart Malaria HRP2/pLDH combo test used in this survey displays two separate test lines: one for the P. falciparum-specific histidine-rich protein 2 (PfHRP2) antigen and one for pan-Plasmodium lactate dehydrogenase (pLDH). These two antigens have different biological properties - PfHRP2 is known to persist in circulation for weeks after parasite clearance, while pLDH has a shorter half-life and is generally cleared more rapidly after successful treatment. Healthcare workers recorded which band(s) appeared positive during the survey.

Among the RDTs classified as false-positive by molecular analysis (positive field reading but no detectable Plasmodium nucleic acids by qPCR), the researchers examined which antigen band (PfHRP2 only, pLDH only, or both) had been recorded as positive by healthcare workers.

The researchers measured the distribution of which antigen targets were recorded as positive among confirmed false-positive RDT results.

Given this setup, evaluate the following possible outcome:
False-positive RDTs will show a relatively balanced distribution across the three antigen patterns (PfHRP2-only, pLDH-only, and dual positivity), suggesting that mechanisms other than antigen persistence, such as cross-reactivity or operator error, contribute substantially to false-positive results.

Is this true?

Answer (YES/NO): NO